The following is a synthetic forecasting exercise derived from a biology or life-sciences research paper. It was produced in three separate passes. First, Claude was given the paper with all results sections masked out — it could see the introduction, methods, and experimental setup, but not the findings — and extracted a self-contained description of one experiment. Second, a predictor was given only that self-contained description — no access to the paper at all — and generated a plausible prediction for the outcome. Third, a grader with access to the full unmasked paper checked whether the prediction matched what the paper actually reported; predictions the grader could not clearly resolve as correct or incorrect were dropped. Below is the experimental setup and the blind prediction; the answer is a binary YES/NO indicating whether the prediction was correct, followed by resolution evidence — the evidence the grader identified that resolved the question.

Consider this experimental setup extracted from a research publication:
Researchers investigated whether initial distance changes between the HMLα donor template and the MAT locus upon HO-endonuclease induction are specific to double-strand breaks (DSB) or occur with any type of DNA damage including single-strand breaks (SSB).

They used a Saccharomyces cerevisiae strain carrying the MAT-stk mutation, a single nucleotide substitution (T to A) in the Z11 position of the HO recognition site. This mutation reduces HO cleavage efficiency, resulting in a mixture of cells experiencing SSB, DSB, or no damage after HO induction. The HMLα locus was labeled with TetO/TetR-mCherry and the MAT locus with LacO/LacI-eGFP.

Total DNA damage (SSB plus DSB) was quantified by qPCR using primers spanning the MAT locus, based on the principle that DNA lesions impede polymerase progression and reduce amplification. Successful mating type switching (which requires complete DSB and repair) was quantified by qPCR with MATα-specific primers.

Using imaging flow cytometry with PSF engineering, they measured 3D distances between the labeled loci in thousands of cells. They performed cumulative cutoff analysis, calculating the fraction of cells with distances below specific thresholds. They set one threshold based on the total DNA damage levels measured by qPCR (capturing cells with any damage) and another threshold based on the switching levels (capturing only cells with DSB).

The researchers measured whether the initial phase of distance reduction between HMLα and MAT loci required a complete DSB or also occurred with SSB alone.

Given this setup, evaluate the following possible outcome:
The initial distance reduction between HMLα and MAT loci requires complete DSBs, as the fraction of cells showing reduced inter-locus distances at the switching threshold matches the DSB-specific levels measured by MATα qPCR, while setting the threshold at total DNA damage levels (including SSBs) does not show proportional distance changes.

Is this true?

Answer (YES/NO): NO